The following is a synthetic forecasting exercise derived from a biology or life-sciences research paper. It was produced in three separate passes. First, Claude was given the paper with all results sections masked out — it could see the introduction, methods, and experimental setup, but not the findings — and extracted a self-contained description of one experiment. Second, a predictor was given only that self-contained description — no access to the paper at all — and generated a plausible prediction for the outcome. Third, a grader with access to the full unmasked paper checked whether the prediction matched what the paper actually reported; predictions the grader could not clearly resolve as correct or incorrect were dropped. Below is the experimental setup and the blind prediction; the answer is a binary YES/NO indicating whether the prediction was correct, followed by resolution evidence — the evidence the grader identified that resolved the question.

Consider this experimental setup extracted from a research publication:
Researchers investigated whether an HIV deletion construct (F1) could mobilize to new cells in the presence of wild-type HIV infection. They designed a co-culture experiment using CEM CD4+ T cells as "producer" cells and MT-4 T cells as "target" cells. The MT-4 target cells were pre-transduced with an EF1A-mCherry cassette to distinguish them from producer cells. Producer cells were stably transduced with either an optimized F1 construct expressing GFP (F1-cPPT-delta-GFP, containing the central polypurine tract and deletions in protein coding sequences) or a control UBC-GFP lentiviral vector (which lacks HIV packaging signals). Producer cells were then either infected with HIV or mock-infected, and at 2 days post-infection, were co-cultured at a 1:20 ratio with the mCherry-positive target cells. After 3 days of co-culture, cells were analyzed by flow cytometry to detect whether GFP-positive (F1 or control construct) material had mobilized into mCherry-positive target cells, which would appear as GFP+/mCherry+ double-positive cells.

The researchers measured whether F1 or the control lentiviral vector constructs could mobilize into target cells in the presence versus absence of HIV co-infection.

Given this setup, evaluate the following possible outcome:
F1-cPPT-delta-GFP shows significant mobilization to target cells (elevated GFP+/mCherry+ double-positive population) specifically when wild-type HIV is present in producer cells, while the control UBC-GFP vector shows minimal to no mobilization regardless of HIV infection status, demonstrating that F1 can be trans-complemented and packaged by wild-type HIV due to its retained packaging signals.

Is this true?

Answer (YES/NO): YES